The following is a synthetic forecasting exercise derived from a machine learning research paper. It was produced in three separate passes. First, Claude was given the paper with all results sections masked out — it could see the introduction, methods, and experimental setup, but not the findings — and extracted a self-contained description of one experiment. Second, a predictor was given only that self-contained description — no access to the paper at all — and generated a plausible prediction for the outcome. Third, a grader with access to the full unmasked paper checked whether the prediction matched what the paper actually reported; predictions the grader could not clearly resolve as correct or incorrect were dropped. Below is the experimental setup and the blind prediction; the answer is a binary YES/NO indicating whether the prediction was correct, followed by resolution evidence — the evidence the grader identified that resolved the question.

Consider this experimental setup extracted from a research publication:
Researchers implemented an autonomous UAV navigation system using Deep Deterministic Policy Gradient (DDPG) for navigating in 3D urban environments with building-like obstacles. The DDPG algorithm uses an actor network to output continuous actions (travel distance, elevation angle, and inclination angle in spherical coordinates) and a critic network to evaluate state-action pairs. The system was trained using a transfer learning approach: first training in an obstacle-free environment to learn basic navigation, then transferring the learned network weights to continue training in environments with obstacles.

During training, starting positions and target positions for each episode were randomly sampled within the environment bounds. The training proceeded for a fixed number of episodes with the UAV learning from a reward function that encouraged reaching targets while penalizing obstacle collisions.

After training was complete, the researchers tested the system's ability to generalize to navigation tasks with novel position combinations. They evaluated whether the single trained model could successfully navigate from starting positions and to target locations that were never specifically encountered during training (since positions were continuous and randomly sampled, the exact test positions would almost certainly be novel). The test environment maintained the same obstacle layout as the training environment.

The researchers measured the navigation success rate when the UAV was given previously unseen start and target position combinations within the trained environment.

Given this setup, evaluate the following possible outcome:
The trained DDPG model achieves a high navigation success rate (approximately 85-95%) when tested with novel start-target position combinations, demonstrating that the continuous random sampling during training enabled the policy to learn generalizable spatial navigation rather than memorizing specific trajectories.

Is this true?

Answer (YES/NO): NO